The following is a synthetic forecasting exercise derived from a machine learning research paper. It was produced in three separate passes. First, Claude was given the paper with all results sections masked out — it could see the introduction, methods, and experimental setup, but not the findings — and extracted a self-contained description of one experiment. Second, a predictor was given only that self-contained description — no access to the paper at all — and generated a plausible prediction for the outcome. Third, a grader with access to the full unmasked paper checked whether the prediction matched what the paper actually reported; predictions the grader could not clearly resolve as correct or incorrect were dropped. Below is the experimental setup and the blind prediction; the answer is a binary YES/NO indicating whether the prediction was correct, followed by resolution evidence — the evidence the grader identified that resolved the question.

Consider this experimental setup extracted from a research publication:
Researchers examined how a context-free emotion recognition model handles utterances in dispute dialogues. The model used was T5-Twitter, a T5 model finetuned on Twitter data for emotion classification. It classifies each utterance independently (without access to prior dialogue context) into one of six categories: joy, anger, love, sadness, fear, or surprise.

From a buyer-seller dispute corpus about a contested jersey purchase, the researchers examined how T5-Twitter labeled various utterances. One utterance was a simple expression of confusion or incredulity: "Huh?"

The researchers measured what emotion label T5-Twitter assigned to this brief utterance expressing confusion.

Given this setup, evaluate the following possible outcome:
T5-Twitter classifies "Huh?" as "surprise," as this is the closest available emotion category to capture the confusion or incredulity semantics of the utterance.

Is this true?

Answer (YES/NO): NO